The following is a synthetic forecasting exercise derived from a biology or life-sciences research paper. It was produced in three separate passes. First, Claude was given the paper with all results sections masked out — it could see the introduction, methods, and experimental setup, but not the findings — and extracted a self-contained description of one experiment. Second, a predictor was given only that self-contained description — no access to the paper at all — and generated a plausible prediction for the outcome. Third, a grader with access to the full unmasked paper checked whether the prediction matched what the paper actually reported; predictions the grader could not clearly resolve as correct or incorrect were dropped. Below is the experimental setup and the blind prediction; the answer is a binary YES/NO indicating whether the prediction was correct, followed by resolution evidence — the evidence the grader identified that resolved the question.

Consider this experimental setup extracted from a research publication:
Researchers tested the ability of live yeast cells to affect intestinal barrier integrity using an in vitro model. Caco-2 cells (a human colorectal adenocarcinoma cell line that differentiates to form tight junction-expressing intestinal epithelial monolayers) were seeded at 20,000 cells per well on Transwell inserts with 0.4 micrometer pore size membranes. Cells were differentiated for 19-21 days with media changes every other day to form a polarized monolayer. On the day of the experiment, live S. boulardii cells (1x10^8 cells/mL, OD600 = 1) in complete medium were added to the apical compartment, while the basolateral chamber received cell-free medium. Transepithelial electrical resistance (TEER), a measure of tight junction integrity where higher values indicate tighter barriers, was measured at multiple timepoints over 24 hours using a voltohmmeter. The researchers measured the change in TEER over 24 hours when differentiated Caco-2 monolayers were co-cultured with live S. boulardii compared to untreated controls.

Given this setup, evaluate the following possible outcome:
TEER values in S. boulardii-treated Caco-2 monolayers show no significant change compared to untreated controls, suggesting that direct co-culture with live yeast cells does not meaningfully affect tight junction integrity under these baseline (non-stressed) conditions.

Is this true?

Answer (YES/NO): NO